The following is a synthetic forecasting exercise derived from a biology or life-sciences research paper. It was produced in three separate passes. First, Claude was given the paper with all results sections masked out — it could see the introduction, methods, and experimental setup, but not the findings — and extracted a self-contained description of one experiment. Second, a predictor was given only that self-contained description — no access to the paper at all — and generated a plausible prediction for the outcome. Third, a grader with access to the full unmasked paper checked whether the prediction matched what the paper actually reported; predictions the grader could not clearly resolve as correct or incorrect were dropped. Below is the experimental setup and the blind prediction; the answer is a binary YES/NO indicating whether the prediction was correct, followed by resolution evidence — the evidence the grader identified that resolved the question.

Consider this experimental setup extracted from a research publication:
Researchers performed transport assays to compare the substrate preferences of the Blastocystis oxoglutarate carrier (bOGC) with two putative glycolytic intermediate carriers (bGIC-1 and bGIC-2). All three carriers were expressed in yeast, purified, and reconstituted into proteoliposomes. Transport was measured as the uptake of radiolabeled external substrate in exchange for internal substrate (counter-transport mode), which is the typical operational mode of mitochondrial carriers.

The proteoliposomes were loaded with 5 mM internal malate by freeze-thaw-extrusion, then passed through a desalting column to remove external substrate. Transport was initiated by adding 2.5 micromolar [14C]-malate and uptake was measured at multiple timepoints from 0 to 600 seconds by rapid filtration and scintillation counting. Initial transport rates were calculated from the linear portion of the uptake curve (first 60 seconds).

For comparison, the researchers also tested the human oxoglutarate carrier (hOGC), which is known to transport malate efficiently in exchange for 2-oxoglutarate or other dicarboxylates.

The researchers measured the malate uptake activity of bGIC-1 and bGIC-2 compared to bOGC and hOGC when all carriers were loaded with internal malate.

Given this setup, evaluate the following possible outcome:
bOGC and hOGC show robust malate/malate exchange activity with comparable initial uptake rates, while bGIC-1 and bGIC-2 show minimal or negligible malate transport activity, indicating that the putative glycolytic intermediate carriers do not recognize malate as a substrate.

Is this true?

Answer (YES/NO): YES